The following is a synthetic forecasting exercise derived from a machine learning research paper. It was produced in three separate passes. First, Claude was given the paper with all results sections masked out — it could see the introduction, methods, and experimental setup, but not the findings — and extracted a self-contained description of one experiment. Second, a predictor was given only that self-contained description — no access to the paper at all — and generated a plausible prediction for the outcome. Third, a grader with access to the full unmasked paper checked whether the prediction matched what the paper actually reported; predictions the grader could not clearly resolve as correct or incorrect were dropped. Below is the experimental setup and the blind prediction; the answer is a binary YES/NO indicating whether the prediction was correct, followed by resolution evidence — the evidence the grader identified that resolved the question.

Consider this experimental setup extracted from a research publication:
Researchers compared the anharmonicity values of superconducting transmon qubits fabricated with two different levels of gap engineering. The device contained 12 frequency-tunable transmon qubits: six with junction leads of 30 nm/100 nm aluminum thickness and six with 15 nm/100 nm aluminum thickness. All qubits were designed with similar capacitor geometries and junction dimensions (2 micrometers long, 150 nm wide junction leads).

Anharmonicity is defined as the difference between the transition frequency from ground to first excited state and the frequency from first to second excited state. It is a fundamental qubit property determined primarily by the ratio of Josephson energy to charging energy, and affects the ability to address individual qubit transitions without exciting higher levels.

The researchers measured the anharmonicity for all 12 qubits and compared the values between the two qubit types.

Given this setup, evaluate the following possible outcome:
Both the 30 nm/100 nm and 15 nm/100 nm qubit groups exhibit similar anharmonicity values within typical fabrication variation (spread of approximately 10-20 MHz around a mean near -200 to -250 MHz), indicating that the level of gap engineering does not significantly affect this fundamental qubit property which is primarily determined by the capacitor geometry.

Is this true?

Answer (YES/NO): YES